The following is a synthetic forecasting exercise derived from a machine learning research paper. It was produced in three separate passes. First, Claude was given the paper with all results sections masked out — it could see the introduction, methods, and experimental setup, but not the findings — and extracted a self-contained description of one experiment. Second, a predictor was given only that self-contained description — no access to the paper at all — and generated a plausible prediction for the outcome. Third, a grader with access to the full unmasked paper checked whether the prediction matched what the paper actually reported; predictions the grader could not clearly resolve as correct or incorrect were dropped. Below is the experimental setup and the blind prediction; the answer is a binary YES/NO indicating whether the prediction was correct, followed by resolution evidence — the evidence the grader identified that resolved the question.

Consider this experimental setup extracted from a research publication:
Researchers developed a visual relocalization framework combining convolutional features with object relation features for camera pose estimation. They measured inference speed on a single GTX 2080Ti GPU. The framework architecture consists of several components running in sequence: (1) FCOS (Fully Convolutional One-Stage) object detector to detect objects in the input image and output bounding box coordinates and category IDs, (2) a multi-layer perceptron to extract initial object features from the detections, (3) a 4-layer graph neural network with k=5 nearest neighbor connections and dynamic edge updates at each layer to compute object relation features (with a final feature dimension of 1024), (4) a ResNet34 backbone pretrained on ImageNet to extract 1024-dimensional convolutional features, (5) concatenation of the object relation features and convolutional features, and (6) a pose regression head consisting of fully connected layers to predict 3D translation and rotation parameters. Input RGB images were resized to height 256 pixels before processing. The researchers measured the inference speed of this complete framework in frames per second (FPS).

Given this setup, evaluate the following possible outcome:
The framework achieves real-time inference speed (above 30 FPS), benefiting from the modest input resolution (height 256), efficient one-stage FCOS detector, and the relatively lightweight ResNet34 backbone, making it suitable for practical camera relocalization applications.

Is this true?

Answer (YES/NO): YES